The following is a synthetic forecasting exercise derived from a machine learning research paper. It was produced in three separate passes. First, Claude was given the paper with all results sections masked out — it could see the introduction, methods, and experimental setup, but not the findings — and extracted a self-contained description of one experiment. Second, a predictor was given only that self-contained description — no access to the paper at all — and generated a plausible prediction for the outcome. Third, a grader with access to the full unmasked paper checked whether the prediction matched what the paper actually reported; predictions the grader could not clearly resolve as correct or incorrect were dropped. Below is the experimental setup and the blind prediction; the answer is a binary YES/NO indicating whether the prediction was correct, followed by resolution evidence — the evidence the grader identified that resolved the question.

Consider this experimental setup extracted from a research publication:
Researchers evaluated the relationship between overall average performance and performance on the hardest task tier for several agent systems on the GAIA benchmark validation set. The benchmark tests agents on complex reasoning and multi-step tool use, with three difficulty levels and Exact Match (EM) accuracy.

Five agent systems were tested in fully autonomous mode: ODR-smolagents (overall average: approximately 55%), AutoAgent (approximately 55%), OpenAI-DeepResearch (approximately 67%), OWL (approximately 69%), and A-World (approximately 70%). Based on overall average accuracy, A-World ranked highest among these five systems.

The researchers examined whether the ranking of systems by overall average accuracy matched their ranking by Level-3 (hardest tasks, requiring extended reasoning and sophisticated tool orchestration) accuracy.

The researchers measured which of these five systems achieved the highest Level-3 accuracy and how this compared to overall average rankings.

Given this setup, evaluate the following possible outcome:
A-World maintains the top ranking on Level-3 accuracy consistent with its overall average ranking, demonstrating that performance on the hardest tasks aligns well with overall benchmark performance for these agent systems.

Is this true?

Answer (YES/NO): NO